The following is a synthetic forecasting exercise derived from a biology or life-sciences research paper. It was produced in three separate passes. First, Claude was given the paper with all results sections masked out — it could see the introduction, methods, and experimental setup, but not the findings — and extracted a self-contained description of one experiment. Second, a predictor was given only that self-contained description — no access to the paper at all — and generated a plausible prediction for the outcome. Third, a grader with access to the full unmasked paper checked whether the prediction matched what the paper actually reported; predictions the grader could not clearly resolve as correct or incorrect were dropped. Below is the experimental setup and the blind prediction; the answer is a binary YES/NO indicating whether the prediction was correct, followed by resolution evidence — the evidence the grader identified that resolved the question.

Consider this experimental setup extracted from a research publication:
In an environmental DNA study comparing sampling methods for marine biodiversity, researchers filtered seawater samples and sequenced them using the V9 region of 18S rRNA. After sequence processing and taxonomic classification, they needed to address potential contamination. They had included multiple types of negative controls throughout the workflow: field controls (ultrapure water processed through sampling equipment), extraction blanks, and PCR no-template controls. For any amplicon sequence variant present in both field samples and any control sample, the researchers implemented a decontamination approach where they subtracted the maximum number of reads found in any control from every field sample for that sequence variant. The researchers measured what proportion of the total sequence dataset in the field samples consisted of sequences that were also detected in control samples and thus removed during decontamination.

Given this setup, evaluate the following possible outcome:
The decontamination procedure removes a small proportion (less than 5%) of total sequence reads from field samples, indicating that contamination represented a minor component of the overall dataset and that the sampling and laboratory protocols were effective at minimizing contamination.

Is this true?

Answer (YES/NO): YES